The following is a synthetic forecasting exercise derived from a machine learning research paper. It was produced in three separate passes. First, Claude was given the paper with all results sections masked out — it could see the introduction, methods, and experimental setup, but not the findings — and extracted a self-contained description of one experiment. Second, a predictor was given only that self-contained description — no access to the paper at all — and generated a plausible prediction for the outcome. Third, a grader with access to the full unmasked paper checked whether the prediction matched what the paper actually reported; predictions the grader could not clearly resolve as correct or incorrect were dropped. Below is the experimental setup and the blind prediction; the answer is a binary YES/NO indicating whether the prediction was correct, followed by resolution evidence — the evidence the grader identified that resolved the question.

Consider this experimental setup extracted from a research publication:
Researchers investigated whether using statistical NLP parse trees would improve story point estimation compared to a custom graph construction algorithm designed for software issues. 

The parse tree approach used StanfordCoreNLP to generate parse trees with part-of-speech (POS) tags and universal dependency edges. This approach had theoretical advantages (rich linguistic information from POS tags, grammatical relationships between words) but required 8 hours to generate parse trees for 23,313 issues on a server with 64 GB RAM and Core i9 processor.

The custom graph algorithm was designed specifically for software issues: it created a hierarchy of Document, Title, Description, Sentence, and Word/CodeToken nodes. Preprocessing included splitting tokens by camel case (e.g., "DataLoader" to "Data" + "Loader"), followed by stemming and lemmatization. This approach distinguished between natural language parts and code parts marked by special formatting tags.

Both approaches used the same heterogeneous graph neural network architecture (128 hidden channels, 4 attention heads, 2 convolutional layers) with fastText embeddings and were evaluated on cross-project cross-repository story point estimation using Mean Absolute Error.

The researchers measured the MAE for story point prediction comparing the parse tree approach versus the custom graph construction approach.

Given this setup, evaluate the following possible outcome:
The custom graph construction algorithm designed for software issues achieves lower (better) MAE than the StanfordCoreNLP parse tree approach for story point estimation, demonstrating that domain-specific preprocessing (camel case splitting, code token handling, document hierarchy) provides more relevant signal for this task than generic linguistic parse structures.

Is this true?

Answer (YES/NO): NO